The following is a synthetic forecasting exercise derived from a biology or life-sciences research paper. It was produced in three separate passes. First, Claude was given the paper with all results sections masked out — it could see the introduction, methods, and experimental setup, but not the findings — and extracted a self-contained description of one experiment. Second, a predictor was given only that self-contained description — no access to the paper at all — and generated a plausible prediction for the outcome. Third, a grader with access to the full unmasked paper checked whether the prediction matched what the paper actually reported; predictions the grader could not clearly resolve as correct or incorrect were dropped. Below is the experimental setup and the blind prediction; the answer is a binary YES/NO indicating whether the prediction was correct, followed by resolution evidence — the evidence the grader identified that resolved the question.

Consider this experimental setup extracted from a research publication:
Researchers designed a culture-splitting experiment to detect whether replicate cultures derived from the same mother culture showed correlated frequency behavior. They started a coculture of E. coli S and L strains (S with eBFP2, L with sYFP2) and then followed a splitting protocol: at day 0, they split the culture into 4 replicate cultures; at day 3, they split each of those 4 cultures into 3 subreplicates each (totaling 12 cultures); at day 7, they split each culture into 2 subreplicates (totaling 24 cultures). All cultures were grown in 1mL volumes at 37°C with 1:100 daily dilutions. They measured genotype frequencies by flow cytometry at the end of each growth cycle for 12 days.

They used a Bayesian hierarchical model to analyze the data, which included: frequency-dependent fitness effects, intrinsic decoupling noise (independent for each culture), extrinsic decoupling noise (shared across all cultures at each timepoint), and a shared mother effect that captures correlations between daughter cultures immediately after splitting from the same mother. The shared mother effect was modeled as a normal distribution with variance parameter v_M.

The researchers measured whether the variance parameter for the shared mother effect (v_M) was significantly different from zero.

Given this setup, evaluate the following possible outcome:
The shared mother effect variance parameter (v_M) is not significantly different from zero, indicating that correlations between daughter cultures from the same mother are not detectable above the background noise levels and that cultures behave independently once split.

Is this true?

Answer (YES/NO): YES